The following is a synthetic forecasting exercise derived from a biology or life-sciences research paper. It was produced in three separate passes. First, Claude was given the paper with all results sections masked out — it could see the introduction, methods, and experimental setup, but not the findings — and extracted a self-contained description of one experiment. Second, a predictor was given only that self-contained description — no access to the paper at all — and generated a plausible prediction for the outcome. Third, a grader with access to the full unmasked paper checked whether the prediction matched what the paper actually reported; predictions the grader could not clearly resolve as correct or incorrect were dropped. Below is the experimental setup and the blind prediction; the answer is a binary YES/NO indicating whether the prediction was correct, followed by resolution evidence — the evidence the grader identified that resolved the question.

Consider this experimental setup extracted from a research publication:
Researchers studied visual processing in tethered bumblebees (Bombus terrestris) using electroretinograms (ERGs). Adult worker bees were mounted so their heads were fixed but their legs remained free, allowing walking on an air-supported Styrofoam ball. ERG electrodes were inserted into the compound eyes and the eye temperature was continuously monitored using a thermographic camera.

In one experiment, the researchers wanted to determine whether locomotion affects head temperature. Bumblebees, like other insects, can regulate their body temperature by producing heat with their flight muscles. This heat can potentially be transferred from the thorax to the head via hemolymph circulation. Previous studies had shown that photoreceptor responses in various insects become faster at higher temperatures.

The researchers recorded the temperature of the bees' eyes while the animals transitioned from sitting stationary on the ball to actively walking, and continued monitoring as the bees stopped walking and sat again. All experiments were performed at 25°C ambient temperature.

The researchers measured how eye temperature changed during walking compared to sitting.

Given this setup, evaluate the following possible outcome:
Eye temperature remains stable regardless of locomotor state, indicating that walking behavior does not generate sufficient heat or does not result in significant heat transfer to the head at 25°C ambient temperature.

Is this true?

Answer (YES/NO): NO